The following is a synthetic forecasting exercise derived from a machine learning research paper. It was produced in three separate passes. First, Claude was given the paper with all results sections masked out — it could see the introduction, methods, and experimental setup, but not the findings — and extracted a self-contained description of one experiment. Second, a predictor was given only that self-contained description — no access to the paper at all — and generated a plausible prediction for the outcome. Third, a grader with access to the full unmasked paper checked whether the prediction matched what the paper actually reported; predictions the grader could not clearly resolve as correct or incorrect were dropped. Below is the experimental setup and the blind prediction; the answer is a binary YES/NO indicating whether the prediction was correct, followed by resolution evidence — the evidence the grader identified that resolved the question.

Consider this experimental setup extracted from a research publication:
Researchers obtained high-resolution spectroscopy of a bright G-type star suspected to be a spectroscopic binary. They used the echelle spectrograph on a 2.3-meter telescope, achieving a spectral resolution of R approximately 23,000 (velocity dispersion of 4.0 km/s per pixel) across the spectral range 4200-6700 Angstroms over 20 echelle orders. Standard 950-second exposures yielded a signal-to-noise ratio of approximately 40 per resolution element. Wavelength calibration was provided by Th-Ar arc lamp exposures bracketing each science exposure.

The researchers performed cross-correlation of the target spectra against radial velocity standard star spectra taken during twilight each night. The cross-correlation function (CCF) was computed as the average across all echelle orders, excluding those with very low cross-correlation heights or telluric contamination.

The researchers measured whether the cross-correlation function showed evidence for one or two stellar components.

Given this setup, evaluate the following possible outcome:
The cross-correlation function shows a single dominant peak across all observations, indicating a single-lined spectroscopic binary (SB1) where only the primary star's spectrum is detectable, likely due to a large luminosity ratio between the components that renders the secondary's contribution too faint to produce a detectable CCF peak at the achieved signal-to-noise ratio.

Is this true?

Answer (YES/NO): NO